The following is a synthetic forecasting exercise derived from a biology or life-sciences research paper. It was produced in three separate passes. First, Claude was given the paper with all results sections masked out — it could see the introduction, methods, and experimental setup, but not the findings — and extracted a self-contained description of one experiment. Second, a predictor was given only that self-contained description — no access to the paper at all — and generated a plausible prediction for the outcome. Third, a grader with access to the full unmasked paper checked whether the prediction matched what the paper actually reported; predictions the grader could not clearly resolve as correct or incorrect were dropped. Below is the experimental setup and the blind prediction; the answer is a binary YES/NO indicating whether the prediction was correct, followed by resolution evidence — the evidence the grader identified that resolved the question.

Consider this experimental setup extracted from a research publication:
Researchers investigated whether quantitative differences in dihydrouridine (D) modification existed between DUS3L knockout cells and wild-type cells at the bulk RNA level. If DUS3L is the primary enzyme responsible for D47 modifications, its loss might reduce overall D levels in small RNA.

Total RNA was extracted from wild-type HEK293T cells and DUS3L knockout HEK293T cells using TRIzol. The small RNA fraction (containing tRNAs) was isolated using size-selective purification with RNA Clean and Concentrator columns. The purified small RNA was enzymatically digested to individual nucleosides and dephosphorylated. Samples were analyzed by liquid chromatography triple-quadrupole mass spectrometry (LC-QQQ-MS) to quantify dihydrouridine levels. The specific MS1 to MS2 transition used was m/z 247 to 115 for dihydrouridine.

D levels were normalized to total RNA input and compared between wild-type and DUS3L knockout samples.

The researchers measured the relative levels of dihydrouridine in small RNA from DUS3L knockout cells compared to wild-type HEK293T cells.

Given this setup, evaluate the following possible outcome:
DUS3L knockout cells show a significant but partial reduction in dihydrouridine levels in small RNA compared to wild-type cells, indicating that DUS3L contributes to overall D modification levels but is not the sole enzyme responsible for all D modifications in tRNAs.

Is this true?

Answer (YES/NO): YES